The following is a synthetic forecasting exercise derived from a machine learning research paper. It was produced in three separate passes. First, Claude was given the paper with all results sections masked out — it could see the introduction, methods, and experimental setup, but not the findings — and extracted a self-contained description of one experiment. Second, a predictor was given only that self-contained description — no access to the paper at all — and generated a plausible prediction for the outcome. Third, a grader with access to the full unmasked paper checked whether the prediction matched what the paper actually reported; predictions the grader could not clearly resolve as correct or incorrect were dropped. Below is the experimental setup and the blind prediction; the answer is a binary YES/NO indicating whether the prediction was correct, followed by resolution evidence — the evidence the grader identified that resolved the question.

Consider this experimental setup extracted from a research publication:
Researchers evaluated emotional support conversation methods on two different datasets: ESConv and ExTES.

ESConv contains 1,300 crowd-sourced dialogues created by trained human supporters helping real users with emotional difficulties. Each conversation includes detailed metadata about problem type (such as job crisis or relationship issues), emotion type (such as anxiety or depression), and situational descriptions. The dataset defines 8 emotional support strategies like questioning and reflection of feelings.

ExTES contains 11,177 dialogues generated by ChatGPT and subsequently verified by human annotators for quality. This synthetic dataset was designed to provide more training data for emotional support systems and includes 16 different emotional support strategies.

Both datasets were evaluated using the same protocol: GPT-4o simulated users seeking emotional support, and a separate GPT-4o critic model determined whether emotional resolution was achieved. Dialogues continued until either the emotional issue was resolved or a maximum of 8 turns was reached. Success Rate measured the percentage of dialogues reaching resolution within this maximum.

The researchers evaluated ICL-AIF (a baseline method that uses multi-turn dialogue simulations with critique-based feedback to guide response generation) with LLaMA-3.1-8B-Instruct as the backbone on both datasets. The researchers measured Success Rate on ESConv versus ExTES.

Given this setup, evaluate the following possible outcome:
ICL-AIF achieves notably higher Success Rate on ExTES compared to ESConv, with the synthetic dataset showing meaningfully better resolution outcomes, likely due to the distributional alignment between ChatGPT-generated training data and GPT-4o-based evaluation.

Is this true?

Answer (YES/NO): YES